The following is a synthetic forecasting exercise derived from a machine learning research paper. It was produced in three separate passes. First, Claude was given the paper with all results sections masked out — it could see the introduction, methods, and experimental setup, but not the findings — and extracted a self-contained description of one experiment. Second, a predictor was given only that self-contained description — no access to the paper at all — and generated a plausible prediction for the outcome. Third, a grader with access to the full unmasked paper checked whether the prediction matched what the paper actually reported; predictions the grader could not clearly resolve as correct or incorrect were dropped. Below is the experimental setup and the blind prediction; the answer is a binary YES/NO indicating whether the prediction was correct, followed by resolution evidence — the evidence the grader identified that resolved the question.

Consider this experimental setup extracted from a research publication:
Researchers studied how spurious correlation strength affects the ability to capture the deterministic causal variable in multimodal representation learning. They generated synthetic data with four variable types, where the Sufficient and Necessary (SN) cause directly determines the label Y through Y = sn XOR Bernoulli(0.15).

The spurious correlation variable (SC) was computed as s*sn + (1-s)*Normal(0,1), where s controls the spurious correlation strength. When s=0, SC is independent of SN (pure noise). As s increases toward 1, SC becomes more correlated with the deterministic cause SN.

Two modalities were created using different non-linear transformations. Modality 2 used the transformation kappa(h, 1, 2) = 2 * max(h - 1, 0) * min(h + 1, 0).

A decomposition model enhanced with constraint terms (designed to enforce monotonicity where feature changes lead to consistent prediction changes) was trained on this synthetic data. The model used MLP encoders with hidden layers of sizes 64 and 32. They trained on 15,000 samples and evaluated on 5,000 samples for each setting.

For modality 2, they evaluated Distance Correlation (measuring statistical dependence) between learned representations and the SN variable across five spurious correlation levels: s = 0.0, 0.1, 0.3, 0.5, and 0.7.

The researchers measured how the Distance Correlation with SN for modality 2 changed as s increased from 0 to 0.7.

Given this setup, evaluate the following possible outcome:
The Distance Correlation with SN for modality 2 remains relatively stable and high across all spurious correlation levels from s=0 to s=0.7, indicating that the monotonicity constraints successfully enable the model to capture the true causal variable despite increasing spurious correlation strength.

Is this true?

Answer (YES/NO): YES